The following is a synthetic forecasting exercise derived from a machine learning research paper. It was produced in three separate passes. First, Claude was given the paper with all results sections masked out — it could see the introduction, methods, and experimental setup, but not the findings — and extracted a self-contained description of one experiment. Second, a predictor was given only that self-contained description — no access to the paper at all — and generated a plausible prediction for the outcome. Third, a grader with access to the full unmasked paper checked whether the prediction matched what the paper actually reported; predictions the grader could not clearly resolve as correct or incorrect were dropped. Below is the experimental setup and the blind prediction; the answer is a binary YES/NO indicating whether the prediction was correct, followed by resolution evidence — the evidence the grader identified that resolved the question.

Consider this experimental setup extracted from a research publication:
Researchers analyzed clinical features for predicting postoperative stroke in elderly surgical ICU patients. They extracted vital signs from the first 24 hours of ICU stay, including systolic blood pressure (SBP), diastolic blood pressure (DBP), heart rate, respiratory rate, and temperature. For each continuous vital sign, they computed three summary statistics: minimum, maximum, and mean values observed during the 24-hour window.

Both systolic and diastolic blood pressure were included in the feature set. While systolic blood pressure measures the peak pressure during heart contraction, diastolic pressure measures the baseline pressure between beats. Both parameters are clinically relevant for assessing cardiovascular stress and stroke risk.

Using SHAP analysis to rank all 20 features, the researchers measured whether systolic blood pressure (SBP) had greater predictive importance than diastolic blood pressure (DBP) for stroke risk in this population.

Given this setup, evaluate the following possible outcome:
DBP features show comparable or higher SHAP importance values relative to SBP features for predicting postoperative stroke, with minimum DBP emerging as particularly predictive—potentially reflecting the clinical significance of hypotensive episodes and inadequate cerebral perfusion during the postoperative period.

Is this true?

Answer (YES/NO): NO